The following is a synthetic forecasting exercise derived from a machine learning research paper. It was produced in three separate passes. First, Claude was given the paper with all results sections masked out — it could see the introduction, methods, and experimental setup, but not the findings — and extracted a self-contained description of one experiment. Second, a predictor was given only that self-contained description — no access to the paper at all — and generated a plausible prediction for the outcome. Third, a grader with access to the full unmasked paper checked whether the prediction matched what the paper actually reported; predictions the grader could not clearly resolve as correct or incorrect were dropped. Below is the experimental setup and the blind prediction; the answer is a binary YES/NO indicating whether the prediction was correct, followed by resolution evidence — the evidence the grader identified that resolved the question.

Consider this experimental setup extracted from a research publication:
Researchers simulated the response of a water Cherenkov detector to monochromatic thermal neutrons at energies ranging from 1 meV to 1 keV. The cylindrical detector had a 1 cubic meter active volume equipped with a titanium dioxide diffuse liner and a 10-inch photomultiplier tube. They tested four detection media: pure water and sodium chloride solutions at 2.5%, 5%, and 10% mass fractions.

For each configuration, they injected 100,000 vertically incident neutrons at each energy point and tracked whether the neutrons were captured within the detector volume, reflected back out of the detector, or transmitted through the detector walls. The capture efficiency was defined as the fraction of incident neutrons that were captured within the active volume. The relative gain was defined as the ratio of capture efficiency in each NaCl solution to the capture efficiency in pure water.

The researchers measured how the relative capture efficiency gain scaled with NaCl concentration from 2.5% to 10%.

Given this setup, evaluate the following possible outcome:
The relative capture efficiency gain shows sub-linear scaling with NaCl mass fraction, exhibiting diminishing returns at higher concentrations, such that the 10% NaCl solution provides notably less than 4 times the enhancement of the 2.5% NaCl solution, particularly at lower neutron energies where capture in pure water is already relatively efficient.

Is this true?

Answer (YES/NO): NO